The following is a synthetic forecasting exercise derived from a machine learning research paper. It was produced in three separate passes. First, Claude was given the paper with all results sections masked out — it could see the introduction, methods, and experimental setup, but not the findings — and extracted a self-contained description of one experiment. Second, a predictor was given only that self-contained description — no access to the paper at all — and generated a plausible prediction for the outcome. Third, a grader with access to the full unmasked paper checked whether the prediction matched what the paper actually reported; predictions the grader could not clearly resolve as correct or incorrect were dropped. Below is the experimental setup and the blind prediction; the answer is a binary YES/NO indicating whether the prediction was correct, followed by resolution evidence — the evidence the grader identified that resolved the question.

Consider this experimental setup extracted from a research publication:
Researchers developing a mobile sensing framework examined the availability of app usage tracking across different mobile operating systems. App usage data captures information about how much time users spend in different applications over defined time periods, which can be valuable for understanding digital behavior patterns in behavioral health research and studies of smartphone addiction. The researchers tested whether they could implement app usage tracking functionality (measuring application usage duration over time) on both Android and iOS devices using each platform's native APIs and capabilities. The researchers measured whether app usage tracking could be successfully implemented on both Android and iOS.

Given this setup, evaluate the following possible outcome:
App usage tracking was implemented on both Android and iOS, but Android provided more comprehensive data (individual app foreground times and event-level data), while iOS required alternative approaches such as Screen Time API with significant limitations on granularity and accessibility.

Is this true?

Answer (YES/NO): NO